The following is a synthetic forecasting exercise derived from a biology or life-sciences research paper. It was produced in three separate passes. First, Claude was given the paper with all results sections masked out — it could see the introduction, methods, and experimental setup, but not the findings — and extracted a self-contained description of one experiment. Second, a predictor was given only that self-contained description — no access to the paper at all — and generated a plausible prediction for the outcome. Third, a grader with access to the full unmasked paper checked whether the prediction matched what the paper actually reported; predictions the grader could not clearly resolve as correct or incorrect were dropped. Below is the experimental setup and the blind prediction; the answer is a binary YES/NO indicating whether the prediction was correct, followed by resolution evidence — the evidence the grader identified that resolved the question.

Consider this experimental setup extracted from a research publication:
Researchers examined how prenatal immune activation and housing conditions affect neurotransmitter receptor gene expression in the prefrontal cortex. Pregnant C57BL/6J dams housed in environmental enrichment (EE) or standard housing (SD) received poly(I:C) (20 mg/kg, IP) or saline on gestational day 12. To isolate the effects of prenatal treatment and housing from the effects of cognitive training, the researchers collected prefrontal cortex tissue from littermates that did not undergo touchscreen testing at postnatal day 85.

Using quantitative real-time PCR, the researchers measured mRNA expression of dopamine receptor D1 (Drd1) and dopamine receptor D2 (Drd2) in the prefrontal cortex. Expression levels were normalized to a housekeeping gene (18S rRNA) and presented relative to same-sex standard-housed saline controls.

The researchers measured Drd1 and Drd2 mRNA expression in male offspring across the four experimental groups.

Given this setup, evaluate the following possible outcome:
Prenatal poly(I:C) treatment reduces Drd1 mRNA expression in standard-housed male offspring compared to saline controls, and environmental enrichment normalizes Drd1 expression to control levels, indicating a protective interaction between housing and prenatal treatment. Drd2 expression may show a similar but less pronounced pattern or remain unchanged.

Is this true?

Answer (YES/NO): NO